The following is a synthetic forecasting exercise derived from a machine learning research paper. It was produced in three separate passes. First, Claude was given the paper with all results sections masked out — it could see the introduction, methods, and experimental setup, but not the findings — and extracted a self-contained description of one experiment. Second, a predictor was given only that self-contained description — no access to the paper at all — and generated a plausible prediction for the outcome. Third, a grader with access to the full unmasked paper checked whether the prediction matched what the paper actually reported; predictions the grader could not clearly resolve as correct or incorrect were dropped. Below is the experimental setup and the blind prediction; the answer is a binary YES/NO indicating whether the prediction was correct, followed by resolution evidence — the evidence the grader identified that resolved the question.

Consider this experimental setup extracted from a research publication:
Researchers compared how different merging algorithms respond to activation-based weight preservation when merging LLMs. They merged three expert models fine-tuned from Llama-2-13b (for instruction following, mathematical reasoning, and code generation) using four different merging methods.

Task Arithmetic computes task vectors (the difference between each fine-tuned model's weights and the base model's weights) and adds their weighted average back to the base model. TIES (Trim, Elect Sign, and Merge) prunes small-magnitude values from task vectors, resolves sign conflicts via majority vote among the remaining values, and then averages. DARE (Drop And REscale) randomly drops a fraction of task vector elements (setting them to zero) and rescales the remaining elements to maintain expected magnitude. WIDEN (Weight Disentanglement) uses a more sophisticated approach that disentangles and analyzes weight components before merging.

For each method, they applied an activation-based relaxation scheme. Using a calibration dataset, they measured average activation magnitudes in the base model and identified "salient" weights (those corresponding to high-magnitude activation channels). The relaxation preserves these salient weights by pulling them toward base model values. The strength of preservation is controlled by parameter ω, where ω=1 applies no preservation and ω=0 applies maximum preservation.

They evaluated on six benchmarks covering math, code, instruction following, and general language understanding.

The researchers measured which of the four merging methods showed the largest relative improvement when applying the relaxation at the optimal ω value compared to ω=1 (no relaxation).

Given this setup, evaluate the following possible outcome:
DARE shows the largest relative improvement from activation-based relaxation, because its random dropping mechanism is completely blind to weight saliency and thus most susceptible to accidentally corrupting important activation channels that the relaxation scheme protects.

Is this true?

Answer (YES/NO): YES